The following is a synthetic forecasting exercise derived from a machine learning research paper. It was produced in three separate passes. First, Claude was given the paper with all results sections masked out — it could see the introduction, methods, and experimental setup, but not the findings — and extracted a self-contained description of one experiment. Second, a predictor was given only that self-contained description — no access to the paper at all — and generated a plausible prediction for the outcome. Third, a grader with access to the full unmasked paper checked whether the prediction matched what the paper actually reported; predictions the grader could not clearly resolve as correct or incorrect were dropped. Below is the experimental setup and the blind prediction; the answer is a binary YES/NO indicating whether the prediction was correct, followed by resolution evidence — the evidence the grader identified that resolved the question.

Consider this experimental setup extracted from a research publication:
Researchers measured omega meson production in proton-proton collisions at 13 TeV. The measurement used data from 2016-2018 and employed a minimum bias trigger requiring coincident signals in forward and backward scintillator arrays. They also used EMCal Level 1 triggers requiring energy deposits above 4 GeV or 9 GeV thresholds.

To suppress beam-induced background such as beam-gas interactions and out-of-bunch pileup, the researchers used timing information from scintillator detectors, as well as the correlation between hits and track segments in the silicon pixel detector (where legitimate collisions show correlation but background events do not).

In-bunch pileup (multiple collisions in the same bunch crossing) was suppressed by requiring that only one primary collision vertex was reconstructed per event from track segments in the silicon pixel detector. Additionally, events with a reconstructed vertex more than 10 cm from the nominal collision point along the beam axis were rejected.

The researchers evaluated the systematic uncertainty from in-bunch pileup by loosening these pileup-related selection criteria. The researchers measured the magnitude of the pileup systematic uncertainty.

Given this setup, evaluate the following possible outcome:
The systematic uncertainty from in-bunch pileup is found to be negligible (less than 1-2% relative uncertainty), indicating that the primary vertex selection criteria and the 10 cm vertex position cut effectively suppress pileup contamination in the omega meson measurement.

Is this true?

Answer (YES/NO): YES